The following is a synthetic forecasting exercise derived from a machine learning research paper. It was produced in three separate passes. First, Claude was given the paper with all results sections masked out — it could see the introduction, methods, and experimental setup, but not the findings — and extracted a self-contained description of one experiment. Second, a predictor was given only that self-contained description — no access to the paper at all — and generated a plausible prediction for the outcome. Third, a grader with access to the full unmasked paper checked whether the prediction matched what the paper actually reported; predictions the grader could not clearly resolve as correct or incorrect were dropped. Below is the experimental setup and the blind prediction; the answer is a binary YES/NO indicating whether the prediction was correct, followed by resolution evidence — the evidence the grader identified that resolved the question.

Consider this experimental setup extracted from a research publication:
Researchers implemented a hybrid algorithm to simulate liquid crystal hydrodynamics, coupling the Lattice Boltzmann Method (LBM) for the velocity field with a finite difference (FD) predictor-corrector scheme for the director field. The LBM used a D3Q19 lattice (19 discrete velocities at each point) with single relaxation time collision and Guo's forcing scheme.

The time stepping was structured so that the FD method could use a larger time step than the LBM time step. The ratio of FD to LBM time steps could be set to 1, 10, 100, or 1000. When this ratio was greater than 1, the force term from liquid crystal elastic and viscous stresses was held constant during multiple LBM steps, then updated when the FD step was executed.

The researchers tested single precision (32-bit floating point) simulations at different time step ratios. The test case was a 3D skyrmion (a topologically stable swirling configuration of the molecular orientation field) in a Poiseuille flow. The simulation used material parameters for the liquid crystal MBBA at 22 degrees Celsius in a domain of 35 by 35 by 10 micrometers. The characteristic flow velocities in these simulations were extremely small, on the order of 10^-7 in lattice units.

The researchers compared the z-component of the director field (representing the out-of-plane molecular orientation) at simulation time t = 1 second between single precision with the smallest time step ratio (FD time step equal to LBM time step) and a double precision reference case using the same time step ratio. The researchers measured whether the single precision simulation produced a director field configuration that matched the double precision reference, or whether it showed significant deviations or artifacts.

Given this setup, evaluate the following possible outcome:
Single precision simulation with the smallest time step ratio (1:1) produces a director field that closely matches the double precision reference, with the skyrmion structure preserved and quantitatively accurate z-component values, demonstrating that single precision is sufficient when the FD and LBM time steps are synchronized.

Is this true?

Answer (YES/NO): NO